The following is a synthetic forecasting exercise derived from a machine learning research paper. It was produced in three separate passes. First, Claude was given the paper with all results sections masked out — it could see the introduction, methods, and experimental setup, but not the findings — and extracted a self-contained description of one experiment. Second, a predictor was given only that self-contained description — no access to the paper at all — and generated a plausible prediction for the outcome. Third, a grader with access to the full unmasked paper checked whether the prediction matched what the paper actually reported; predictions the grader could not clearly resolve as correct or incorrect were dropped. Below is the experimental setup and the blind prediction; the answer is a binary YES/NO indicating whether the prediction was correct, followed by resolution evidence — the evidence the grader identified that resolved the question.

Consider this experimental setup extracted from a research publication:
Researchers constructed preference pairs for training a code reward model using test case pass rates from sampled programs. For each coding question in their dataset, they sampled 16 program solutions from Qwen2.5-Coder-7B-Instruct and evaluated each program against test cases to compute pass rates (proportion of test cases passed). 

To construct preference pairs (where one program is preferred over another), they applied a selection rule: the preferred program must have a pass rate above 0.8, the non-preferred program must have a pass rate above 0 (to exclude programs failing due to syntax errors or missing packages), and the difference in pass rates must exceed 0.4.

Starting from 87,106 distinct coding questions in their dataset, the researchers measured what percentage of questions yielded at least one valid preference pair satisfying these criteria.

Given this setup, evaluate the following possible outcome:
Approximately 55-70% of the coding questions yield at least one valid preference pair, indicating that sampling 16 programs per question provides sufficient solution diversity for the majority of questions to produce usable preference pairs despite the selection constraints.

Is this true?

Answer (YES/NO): NO